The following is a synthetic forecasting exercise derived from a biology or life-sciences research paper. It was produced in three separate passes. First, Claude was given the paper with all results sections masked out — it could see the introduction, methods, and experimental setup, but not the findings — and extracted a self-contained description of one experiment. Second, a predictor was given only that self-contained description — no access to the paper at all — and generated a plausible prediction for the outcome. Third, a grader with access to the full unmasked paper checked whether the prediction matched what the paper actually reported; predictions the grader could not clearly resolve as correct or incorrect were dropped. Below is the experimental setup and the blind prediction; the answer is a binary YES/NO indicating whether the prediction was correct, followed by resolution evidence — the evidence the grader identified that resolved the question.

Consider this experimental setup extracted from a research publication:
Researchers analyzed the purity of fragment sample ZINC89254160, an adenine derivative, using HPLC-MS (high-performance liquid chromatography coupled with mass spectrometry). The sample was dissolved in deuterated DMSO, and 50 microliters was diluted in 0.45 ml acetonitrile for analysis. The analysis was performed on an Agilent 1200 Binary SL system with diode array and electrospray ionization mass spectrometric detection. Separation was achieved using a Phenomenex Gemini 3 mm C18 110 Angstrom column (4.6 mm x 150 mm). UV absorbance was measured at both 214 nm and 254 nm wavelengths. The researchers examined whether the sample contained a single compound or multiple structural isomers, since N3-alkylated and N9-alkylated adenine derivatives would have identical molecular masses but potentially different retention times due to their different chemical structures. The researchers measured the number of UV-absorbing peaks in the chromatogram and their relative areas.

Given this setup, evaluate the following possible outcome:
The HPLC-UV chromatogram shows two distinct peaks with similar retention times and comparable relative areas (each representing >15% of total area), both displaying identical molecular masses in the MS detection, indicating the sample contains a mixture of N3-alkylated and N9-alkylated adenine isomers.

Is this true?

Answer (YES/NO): NO